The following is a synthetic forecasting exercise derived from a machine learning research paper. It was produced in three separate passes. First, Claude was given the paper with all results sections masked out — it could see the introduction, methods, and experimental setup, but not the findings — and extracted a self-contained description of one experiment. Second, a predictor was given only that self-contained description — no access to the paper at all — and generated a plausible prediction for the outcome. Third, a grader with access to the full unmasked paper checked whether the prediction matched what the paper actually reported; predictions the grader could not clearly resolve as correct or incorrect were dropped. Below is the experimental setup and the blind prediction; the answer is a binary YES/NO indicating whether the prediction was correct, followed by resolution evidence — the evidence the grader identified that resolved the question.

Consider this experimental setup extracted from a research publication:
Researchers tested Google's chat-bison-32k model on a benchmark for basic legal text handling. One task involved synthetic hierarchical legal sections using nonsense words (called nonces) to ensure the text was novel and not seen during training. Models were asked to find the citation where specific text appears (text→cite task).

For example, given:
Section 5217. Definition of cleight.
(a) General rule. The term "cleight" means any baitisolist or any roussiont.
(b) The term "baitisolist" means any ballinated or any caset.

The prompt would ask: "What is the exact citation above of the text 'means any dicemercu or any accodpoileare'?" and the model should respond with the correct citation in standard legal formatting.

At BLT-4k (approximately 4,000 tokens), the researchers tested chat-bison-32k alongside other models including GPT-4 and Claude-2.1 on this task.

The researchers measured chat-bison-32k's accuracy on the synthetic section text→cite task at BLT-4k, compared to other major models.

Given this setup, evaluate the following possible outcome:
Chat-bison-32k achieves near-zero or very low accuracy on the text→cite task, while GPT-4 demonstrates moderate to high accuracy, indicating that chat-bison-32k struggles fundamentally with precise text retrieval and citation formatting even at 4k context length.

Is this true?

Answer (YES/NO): YES